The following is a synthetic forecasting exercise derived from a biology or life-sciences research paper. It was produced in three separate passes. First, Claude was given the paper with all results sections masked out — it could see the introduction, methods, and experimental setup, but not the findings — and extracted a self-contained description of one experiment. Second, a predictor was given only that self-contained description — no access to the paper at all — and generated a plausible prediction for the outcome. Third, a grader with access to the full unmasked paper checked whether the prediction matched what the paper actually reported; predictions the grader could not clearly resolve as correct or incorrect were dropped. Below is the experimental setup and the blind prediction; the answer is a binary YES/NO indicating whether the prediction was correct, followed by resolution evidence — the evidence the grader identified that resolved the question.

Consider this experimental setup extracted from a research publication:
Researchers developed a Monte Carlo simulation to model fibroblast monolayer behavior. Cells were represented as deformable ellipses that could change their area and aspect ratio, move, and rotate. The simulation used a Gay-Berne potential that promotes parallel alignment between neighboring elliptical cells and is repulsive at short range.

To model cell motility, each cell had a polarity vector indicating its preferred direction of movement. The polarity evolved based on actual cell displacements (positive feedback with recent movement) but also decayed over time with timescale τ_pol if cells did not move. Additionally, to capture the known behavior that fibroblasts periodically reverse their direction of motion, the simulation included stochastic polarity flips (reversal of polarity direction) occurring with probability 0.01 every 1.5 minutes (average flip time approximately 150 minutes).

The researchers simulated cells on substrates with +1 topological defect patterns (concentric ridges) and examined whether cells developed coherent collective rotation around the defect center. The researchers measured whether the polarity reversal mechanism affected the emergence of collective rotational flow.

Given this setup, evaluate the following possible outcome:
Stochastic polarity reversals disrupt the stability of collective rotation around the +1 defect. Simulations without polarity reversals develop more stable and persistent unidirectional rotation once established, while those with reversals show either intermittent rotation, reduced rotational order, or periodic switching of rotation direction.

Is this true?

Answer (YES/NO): YES